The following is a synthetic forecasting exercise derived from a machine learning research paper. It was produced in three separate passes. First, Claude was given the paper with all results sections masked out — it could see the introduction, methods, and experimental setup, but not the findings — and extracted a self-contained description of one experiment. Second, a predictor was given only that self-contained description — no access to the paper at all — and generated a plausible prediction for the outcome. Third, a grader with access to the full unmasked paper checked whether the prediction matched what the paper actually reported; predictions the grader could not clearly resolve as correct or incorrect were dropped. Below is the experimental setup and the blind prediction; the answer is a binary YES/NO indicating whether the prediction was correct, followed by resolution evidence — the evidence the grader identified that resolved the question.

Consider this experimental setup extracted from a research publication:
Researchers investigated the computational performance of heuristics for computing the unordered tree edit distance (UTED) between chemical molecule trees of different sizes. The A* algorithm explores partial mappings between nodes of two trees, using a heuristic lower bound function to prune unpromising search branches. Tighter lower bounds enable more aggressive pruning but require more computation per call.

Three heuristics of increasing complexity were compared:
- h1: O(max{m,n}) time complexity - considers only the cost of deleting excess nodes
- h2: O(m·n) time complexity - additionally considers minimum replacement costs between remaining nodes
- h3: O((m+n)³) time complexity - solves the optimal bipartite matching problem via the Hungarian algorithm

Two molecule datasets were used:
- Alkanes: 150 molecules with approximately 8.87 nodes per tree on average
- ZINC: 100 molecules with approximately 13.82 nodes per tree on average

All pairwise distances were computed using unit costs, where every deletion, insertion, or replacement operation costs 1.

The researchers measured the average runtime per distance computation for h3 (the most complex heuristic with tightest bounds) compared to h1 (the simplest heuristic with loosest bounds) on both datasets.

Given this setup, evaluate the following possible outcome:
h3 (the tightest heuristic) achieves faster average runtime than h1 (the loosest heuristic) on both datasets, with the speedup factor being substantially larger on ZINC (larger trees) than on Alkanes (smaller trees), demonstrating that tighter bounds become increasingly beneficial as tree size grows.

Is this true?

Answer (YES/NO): NO